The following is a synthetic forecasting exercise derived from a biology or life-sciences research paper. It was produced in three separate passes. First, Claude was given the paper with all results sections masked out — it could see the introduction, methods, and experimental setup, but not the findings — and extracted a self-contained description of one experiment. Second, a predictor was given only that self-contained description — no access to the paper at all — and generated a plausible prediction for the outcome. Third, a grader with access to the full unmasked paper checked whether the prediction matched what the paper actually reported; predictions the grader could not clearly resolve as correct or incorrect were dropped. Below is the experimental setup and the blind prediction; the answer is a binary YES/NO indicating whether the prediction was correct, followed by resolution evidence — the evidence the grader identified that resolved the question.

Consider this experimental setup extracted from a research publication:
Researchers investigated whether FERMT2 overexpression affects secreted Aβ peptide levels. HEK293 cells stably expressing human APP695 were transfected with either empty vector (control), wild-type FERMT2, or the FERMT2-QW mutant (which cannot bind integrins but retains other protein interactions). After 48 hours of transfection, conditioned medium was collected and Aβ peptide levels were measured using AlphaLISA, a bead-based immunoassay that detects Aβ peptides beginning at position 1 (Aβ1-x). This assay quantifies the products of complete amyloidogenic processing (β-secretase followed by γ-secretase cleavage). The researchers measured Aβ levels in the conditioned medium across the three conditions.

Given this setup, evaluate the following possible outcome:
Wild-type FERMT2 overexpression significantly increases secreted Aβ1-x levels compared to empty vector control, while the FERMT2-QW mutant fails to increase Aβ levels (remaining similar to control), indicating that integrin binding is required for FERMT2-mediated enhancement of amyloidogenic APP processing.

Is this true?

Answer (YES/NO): NO